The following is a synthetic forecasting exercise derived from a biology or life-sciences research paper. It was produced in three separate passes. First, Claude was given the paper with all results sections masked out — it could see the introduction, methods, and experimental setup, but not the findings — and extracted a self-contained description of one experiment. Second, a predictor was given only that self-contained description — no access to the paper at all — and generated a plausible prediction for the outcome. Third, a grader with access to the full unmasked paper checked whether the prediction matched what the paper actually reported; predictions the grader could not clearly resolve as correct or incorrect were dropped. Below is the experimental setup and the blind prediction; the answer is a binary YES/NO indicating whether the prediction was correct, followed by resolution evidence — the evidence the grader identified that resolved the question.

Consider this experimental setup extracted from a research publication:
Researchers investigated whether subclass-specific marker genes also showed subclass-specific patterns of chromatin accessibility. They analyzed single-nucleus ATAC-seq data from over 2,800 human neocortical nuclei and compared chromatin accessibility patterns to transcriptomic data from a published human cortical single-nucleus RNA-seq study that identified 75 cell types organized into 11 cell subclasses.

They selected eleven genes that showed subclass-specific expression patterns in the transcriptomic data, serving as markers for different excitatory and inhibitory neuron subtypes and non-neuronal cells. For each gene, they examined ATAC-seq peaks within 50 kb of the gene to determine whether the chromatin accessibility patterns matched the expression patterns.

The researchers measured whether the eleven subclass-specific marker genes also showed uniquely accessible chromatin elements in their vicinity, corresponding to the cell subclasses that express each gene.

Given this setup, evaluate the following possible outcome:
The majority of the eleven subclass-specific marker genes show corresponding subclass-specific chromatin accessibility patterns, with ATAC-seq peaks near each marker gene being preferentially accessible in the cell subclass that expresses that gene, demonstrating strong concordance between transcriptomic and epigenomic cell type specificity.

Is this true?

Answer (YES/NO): YES